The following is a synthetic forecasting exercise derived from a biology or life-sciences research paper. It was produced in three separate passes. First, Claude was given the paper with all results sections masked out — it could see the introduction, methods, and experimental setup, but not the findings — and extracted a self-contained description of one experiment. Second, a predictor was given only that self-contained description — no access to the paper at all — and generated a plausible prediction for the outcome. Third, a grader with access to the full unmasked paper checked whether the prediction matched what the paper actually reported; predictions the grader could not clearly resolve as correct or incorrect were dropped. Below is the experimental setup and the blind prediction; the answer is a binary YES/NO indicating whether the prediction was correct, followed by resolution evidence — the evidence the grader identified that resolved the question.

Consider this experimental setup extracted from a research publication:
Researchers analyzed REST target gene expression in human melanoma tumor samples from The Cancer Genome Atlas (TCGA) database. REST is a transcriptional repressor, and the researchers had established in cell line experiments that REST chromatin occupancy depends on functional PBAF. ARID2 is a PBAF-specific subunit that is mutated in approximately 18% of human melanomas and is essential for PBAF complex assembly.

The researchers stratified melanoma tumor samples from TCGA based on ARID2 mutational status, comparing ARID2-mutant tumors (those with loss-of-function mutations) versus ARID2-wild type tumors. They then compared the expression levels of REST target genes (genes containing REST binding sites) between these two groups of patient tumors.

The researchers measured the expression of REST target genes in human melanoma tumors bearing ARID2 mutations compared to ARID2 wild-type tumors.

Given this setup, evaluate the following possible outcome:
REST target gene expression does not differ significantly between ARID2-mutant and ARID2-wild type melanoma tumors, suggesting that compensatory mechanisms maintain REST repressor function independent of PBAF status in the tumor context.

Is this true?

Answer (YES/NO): NO